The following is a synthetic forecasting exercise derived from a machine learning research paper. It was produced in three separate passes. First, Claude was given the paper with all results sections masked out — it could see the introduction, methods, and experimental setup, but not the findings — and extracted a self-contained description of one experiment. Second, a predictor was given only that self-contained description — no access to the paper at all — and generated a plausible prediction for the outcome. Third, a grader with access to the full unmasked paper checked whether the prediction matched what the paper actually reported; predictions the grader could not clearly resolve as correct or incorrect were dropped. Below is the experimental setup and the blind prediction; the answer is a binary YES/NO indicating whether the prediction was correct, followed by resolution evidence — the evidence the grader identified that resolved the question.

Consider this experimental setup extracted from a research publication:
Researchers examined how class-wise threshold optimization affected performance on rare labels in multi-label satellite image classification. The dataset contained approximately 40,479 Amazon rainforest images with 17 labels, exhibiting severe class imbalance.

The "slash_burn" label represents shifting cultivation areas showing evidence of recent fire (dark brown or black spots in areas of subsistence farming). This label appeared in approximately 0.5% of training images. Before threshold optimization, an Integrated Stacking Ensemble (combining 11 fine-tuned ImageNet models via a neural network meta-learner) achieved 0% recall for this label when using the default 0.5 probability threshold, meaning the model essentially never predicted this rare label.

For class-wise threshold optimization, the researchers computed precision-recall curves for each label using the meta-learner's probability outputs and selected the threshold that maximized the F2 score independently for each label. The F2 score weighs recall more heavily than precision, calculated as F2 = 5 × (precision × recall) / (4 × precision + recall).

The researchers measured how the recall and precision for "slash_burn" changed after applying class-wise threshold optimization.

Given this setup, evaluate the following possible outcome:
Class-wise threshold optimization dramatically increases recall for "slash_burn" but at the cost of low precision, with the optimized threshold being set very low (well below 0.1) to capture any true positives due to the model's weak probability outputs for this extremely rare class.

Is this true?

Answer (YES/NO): YES